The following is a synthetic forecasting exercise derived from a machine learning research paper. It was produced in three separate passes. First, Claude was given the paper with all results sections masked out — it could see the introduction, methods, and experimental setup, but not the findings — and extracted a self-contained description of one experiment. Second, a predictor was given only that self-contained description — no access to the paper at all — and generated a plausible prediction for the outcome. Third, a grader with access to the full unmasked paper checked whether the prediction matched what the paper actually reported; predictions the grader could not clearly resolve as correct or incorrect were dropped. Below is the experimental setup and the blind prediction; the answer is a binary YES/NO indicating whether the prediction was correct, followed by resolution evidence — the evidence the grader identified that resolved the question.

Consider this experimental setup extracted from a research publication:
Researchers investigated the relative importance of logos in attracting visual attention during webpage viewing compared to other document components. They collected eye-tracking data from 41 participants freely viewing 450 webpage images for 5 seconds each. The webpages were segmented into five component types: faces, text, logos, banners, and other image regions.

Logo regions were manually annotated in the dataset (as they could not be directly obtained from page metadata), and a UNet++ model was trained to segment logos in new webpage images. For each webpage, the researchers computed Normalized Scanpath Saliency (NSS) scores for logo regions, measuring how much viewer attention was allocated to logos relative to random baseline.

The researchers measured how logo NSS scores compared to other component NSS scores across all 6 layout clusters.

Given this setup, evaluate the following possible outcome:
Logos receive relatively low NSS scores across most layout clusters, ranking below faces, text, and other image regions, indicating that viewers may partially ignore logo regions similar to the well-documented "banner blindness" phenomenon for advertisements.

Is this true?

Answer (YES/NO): NO